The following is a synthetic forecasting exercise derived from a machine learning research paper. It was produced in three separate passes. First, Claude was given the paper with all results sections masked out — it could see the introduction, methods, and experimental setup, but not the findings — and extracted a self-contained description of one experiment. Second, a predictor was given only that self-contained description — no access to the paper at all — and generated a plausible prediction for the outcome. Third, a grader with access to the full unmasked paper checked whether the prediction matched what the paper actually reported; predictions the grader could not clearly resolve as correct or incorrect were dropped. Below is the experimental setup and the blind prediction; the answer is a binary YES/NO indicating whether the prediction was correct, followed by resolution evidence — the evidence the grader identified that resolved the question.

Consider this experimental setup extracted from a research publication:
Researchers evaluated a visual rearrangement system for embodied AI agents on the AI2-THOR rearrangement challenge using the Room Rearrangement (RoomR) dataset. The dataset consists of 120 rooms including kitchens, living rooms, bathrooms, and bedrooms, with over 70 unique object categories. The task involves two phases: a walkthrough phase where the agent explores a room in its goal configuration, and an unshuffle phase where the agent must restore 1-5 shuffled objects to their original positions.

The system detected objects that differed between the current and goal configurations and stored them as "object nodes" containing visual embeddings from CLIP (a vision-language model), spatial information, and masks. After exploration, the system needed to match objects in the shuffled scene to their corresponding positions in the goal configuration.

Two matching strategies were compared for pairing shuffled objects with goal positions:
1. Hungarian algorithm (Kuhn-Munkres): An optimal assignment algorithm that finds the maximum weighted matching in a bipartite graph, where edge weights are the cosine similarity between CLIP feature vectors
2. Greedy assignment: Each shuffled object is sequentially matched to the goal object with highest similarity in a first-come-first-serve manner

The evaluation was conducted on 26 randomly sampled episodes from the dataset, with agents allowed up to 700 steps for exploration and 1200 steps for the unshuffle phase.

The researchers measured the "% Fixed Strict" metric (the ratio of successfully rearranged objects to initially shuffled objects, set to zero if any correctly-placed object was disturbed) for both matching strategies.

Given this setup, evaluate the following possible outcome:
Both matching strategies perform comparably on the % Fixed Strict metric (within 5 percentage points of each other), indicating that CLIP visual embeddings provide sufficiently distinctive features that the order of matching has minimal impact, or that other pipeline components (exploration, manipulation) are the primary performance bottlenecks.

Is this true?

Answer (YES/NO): NO